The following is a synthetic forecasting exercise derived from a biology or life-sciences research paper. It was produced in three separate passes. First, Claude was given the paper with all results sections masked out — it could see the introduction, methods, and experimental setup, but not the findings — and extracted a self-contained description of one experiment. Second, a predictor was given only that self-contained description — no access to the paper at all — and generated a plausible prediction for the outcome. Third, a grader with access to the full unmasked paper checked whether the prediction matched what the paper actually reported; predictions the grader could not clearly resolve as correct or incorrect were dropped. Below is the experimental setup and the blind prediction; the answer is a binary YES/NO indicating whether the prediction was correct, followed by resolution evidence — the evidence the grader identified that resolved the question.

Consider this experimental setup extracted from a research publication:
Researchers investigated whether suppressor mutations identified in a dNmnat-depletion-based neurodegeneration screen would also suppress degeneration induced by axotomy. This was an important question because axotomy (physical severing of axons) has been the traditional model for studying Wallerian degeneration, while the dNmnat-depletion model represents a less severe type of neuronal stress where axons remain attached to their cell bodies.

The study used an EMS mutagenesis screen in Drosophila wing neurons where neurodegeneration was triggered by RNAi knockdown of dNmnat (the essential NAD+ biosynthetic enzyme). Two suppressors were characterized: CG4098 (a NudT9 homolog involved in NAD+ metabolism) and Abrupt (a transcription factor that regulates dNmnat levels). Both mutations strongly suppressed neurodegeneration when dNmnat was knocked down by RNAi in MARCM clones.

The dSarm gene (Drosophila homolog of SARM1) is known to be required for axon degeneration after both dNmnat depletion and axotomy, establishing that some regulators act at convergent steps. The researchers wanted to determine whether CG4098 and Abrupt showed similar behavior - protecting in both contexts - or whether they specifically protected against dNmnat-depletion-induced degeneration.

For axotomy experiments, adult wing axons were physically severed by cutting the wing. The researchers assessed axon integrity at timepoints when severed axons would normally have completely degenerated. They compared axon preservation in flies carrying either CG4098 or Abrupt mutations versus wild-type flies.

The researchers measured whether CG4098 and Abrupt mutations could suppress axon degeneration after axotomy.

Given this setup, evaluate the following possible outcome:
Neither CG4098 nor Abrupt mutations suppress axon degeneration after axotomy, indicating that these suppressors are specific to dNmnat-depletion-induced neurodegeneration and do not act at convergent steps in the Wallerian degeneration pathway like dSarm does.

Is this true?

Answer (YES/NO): YES